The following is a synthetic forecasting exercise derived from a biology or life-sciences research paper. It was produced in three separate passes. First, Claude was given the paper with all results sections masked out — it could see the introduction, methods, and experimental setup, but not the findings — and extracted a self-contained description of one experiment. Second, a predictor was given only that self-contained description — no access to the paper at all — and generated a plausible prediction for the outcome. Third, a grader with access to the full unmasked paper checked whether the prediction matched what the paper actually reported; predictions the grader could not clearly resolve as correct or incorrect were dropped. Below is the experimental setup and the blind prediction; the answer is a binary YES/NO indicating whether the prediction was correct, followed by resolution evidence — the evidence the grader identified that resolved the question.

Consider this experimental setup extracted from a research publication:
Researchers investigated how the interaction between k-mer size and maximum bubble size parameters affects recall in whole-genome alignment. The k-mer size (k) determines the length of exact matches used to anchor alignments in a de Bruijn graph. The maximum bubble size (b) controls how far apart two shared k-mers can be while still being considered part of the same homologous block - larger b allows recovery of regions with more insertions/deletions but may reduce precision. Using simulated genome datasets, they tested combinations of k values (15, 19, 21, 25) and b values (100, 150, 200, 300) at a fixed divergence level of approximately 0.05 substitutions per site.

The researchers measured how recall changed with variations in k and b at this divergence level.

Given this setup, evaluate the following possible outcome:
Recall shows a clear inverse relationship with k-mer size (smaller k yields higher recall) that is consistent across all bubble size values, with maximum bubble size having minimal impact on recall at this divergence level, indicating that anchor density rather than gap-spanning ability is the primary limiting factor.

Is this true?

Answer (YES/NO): NO